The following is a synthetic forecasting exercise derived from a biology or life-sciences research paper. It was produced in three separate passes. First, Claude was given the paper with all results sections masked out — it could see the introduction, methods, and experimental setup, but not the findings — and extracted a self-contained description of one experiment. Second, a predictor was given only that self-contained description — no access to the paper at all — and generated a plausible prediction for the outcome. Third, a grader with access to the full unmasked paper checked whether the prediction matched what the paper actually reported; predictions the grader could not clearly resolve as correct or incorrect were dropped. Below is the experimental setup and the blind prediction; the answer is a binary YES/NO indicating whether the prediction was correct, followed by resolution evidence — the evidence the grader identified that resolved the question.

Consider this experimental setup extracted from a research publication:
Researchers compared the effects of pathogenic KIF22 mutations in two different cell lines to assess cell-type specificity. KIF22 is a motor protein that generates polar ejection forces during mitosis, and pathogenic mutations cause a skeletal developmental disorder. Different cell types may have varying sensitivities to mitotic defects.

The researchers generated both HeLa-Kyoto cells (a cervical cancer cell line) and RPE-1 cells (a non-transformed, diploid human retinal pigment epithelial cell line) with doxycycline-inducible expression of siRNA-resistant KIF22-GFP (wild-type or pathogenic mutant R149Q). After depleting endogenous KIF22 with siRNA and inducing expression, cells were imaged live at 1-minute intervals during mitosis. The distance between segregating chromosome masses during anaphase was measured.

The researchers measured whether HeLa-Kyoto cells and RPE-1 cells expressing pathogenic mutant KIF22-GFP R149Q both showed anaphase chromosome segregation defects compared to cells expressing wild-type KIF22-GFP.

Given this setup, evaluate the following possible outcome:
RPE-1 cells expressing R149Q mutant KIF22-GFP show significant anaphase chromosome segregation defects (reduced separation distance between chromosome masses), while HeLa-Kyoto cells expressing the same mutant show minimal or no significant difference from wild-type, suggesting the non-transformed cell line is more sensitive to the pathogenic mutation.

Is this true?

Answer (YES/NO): NO